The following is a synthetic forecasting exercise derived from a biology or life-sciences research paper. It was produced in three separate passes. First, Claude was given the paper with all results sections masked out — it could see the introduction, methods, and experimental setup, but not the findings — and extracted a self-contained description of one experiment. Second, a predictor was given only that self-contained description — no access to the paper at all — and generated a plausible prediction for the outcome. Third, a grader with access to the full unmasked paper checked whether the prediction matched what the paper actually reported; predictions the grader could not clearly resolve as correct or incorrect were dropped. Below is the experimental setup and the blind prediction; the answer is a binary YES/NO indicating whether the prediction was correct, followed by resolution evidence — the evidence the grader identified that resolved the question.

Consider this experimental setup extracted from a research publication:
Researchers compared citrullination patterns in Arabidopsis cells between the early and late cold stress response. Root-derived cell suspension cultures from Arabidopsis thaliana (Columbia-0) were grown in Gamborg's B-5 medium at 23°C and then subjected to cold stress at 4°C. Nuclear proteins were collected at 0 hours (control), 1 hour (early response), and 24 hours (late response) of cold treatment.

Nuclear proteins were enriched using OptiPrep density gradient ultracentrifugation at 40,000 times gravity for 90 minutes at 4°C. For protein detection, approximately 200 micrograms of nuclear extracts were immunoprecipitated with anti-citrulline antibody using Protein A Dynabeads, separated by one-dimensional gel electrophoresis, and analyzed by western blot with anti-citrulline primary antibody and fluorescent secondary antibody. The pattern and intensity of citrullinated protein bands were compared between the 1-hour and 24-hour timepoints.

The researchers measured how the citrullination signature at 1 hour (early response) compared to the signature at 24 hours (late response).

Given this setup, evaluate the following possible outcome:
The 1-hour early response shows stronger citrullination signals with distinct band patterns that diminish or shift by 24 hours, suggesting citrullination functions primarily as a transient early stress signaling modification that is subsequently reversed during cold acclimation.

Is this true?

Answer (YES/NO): NO